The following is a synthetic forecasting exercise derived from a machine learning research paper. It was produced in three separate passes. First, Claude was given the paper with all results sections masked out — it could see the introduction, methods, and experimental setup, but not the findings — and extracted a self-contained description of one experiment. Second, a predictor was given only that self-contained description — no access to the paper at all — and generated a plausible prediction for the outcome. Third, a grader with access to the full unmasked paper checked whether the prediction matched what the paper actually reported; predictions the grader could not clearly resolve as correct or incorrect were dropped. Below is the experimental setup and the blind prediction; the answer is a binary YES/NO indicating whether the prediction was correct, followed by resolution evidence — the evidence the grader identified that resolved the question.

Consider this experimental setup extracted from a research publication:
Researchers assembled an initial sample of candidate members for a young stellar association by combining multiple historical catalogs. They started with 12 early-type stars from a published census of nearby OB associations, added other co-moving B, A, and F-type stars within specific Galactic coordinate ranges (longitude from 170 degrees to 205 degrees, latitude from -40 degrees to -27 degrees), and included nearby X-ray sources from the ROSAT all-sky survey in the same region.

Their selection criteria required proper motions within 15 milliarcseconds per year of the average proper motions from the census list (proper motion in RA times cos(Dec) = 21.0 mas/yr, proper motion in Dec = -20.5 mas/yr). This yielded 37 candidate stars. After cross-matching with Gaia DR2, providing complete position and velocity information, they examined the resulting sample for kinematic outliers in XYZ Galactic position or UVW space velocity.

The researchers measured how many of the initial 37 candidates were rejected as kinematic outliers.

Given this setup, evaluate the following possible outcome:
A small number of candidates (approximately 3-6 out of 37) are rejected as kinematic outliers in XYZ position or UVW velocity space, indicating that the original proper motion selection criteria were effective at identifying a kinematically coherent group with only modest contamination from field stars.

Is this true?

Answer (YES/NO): YES